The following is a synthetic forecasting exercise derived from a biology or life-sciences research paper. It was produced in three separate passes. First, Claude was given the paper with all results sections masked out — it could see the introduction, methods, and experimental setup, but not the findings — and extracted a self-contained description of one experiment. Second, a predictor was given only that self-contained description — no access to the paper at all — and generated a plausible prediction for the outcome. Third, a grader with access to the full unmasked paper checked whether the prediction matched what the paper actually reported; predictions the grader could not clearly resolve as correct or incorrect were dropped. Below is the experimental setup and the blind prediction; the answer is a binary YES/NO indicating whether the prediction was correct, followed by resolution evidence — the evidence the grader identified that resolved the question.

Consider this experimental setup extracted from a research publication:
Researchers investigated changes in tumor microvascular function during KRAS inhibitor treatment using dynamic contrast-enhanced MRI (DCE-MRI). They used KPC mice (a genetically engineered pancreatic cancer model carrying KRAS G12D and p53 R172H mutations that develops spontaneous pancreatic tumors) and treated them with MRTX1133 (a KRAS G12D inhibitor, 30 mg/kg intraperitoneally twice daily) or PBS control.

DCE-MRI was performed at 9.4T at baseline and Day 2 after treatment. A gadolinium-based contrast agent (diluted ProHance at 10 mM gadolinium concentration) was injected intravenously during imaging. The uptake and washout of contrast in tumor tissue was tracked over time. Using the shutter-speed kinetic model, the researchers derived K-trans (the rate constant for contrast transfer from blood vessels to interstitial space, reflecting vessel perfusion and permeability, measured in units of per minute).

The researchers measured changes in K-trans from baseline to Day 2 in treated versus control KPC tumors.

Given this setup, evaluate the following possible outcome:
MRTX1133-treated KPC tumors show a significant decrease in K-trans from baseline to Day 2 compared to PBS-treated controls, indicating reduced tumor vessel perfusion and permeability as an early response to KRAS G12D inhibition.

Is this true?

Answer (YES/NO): NO